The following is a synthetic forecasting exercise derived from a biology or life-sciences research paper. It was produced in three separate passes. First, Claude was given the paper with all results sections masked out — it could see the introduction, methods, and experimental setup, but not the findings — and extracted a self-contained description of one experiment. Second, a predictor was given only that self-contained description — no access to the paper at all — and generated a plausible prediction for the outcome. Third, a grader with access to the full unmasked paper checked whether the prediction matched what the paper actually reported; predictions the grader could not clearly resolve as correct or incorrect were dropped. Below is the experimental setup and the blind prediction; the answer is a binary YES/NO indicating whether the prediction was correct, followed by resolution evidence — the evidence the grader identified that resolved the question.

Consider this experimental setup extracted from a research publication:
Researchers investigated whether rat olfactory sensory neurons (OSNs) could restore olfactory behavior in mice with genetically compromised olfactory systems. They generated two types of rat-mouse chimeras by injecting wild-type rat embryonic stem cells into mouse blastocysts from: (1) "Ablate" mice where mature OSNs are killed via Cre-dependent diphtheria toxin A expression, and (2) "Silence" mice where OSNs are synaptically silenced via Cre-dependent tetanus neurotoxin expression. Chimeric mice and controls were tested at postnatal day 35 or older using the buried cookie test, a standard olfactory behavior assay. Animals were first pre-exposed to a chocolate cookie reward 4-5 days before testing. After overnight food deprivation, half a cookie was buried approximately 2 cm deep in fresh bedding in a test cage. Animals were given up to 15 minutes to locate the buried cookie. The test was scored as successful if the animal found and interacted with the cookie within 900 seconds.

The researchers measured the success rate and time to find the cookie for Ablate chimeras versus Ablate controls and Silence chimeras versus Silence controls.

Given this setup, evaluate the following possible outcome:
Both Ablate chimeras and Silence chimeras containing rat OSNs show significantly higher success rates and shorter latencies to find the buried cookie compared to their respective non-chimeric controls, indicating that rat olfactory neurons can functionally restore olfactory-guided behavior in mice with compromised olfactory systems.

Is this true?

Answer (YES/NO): NO